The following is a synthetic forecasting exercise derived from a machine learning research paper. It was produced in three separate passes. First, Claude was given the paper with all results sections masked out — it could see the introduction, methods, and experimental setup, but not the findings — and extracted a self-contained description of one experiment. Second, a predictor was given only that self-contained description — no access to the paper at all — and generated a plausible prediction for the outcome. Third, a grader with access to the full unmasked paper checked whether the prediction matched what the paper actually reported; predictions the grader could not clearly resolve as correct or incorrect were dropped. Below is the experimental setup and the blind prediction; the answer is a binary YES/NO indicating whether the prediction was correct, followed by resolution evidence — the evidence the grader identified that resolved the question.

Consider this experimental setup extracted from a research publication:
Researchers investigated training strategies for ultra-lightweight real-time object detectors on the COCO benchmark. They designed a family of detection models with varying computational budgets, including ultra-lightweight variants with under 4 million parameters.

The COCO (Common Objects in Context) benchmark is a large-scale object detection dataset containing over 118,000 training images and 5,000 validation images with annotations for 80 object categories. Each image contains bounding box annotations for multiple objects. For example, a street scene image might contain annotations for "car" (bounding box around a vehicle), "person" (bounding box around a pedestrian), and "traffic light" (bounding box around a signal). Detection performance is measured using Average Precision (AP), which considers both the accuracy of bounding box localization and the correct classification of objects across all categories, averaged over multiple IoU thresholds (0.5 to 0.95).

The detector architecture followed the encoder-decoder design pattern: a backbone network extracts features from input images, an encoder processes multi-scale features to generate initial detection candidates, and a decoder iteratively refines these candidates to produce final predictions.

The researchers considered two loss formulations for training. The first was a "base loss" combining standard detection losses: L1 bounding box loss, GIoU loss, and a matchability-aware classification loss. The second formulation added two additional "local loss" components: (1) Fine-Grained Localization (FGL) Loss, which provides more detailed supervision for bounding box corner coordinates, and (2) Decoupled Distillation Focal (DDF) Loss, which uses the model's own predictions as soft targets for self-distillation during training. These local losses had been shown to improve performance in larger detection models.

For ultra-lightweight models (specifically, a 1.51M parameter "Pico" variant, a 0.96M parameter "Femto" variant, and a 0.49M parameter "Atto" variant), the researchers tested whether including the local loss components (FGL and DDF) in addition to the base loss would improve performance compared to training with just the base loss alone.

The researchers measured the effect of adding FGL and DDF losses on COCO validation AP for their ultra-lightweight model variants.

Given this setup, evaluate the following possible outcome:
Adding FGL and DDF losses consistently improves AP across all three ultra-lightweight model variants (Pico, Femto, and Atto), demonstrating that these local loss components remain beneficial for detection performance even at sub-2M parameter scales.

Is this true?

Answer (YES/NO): NO